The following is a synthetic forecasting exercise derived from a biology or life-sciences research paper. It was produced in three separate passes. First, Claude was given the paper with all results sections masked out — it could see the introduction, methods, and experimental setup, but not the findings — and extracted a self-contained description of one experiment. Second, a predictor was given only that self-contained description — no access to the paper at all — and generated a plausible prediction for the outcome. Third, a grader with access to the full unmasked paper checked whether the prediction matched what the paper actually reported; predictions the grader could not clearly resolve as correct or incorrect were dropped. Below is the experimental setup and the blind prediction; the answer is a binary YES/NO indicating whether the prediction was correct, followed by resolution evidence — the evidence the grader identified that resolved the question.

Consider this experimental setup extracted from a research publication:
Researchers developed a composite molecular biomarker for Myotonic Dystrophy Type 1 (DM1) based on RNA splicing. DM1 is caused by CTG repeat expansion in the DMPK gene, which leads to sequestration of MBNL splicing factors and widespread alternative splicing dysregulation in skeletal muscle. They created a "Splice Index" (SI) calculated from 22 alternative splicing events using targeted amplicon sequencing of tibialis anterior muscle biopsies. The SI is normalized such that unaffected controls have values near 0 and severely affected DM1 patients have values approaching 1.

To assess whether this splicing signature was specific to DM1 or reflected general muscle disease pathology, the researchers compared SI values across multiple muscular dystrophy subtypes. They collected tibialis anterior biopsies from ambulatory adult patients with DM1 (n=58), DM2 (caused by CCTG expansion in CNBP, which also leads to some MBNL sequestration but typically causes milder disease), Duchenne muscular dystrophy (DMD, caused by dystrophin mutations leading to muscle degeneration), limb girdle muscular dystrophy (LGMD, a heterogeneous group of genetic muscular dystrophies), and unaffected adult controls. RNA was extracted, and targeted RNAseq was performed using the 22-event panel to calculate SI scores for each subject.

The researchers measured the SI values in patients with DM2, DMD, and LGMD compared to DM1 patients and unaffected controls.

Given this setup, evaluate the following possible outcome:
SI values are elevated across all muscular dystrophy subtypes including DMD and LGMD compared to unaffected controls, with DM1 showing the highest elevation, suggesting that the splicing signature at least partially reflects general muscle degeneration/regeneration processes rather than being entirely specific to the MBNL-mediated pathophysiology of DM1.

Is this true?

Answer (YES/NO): NO